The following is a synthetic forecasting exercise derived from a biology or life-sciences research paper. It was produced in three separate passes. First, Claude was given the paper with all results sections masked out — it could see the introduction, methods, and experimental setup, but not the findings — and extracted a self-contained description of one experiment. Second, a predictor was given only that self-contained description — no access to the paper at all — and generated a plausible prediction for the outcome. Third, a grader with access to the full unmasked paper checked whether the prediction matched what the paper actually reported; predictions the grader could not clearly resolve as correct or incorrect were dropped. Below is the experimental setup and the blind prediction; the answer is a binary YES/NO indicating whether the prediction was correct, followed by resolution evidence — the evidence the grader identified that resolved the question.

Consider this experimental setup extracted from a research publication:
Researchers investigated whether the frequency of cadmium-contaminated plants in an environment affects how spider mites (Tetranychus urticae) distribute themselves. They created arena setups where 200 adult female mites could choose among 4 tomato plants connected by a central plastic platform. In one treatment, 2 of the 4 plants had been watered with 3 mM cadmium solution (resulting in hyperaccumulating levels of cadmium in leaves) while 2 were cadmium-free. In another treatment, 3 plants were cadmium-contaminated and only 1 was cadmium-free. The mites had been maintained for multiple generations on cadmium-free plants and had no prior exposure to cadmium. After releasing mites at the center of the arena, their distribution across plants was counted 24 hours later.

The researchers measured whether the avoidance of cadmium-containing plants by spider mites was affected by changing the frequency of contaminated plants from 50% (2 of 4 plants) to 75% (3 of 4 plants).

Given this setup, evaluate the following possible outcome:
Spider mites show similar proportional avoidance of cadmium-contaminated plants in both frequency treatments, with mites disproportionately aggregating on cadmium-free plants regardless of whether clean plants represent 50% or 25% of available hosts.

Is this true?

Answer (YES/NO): YES